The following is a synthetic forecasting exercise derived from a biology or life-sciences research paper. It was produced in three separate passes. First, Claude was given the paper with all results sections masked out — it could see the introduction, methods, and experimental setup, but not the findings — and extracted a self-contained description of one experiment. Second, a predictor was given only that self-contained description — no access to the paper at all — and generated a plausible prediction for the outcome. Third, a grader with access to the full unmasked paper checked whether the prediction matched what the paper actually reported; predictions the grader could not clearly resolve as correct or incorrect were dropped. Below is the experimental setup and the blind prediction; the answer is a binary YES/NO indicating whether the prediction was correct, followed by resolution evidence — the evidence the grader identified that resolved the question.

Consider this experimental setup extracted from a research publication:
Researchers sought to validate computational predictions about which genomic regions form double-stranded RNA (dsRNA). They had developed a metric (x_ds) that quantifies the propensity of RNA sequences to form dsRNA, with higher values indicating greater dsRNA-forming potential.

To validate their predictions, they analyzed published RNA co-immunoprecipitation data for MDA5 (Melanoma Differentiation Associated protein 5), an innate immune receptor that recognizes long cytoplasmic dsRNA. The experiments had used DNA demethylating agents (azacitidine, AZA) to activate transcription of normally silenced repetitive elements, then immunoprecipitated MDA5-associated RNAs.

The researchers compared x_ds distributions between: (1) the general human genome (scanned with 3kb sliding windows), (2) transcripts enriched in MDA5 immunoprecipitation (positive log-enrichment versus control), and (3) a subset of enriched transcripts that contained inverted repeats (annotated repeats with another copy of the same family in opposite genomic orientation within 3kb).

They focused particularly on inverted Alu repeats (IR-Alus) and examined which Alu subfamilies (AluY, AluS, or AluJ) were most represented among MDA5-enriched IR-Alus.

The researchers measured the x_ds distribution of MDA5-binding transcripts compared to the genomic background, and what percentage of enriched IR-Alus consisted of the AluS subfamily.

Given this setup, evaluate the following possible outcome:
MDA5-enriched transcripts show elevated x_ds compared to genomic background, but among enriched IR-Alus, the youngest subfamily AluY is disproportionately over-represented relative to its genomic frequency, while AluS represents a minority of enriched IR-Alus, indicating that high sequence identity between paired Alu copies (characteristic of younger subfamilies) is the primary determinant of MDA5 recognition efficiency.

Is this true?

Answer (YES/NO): NO